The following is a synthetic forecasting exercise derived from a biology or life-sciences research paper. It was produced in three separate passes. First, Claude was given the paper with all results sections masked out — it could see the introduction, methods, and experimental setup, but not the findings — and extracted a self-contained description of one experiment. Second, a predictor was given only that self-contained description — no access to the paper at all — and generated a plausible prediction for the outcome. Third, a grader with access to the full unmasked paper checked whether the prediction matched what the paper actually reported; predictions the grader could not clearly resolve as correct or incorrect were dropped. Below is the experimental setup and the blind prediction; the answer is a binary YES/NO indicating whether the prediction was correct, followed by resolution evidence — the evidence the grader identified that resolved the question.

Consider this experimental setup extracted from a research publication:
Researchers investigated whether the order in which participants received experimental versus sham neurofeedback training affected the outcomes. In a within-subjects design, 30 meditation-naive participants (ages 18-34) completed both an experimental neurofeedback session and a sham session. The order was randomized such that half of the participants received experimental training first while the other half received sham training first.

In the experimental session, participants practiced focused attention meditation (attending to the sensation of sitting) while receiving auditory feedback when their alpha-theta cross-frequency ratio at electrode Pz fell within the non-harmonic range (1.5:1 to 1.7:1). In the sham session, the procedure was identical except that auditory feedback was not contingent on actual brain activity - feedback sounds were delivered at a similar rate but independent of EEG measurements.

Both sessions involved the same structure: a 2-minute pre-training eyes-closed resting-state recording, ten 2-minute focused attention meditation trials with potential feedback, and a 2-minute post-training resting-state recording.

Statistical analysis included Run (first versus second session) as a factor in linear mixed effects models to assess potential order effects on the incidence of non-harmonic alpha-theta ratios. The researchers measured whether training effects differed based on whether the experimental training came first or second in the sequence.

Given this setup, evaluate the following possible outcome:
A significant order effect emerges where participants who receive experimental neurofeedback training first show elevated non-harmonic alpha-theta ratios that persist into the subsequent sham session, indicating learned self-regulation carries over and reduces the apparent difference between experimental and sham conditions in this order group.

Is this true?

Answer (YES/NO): YES